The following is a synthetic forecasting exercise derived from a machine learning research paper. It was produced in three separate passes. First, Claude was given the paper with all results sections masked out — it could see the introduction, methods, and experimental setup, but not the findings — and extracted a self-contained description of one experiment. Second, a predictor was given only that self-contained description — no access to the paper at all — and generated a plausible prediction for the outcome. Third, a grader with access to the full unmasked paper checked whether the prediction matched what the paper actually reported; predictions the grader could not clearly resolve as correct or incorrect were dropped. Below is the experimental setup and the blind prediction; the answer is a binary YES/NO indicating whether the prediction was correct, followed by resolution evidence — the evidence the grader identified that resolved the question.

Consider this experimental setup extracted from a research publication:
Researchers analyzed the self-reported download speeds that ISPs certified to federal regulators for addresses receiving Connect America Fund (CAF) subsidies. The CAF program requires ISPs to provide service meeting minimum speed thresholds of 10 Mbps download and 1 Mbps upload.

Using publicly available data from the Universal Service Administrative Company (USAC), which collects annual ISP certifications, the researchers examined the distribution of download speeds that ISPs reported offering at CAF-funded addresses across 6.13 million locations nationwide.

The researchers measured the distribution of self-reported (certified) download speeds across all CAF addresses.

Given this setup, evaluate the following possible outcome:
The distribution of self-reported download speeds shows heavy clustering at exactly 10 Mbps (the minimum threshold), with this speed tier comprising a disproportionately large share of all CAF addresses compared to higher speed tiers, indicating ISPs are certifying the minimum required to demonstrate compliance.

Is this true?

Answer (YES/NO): YES